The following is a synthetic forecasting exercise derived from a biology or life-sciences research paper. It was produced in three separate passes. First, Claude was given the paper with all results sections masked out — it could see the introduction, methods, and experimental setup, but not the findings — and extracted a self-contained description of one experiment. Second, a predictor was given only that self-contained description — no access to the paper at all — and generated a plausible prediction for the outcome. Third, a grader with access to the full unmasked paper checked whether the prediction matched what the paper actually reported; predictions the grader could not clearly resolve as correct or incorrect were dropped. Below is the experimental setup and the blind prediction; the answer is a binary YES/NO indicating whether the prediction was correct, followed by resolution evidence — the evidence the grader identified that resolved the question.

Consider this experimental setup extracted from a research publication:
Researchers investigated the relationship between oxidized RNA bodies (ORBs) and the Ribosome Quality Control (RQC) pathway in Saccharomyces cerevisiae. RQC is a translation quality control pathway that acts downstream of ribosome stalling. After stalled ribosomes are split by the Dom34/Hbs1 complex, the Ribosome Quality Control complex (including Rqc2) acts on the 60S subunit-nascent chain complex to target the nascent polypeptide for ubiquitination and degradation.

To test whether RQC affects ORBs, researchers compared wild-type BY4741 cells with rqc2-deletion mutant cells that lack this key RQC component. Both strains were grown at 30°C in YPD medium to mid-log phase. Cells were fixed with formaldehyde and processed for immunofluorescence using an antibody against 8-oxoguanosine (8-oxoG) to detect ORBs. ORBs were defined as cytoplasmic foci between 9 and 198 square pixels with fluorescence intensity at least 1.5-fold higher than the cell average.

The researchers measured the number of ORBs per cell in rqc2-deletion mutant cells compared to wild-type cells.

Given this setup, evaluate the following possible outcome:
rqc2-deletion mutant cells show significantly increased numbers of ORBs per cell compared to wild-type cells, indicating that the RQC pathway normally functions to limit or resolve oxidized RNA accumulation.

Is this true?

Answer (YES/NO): NO